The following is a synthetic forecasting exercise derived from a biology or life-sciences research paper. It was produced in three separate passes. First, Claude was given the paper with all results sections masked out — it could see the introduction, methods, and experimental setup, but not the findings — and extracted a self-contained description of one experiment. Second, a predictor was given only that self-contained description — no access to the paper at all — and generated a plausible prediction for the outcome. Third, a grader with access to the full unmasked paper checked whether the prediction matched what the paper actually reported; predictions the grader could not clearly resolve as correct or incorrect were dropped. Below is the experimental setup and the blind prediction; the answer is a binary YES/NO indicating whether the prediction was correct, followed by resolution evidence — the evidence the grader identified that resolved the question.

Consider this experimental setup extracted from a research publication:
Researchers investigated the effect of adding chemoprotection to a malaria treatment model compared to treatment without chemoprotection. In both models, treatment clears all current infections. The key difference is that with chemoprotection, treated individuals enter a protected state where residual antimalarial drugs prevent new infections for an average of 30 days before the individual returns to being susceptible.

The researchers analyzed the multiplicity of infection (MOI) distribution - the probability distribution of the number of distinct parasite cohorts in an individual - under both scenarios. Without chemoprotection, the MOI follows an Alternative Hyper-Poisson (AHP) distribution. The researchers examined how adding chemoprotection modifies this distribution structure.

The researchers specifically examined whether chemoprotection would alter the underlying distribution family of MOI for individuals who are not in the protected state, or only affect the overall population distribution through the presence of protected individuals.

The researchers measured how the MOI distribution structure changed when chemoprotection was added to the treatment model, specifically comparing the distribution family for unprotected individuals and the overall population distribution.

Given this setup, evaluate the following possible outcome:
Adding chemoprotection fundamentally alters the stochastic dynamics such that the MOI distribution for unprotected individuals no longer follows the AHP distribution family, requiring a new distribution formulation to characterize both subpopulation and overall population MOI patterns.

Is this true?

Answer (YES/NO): NO